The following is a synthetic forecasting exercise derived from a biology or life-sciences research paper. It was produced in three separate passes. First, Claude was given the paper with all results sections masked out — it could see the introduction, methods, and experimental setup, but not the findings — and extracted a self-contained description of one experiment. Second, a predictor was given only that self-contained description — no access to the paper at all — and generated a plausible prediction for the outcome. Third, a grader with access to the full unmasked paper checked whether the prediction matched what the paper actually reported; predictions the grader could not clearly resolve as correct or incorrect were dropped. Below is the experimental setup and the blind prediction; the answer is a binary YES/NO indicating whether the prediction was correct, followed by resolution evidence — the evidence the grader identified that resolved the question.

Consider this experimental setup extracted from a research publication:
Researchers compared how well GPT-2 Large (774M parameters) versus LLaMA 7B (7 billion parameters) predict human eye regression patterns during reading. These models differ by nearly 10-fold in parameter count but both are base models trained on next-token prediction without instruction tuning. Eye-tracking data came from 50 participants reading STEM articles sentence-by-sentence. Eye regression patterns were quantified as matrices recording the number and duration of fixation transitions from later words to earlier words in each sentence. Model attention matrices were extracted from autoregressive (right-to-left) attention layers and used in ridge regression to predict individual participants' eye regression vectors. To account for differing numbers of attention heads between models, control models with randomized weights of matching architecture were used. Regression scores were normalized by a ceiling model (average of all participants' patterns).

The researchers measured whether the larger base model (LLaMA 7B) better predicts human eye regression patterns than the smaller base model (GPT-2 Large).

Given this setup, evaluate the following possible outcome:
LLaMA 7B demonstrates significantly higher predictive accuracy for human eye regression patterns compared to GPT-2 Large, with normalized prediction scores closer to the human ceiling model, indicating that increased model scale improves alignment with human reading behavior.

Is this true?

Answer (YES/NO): YES